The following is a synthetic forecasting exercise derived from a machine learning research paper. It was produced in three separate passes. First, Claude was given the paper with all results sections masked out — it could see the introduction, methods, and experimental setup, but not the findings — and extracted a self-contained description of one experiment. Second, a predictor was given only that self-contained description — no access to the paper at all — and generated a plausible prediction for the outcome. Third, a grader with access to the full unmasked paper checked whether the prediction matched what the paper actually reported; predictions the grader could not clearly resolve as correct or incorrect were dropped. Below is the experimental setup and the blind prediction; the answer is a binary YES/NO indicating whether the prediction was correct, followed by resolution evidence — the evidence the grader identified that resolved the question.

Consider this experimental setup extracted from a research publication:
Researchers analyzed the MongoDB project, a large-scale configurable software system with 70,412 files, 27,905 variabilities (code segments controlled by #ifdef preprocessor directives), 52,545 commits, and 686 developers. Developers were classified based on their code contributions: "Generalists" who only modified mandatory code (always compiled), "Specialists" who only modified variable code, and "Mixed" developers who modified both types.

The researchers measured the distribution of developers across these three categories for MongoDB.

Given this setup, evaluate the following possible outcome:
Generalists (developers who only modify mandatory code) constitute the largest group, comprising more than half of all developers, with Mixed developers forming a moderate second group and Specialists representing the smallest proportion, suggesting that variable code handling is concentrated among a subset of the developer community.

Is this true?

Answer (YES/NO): YES